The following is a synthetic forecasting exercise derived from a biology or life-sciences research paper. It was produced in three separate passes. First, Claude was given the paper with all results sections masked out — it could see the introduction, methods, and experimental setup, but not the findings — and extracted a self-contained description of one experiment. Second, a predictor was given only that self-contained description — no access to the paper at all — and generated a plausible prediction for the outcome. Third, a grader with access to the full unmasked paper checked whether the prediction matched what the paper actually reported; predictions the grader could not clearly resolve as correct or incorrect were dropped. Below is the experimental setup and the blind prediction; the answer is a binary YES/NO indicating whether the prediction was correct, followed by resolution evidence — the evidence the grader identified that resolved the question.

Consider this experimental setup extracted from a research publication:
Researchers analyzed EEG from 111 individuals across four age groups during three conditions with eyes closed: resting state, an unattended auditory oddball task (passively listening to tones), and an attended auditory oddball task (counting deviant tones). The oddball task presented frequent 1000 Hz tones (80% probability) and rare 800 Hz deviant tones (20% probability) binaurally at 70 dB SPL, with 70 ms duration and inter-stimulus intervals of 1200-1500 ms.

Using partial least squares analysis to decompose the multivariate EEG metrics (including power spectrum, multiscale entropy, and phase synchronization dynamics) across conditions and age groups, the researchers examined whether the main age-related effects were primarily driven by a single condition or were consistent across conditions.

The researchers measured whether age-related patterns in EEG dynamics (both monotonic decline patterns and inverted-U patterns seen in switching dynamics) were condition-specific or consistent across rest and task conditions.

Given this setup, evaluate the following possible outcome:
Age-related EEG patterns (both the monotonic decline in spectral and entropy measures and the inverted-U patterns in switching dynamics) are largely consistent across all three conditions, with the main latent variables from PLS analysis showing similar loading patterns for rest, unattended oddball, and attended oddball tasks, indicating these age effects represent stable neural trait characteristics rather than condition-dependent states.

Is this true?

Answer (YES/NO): YES